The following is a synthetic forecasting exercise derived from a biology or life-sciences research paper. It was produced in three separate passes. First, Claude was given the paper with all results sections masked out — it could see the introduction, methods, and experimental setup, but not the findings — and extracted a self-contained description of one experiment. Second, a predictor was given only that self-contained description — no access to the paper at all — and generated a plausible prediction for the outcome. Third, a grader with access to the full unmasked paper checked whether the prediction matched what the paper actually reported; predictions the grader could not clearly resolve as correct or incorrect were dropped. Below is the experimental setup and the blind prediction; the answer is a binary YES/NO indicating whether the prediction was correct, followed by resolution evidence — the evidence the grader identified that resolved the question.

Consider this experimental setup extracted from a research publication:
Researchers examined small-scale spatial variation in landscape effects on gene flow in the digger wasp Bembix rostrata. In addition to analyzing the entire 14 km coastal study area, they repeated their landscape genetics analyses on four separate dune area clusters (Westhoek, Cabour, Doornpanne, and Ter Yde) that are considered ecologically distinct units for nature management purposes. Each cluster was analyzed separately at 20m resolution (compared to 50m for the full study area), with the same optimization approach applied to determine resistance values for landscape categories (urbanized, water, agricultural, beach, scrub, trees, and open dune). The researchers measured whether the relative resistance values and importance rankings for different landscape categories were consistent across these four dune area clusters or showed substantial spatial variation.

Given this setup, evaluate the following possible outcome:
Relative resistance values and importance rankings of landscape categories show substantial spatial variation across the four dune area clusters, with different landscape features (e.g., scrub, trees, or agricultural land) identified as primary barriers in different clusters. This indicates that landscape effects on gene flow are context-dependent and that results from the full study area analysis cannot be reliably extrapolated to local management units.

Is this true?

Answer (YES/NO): NO